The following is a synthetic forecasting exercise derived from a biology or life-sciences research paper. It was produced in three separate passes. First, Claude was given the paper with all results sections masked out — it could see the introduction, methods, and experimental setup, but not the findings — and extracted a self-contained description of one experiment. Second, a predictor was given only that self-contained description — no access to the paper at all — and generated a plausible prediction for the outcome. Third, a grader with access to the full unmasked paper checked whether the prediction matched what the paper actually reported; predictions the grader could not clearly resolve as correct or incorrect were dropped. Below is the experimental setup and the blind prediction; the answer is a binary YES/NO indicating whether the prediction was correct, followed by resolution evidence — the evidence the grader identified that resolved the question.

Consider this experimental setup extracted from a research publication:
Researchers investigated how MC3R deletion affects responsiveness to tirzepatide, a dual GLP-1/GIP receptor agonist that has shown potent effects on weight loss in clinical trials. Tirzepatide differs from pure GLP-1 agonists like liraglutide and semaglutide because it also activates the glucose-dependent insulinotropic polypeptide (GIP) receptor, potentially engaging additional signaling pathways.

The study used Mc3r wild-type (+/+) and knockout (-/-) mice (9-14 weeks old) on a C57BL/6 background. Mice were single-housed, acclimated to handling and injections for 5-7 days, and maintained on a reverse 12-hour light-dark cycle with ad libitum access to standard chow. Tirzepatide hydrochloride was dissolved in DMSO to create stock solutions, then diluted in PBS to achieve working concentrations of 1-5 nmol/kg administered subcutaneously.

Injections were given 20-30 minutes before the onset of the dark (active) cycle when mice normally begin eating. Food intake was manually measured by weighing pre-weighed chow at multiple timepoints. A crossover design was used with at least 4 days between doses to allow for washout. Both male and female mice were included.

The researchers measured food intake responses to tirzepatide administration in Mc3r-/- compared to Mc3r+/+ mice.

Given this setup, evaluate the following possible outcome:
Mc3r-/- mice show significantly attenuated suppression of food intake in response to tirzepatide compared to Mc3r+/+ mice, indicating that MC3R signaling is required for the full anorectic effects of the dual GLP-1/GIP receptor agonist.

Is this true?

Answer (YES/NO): NO